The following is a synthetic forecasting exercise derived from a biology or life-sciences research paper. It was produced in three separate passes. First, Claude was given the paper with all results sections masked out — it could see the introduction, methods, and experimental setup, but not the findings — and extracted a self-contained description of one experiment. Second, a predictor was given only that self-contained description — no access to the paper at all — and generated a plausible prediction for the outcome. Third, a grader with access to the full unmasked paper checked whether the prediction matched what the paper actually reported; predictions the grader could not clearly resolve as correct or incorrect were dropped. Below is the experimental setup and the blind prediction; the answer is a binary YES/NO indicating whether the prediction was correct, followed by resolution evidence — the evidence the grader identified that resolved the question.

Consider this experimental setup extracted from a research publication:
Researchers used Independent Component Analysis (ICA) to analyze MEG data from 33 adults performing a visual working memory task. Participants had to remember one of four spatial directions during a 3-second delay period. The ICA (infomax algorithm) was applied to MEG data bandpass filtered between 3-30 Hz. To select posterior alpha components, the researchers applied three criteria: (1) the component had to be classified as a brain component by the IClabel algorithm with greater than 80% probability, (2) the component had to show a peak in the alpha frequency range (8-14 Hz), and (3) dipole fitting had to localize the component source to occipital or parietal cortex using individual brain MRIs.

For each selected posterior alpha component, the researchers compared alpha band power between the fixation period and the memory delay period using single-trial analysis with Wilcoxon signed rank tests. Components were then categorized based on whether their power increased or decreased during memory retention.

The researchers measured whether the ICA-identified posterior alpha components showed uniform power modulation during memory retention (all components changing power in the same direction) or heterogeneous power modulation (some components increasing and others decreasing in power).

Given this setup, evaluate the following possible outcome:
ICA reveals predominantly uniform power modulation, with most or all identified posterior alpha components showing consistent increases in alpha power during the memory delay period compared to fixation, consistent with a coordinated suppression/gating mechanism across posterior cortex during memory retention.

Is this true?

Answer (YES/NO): NO